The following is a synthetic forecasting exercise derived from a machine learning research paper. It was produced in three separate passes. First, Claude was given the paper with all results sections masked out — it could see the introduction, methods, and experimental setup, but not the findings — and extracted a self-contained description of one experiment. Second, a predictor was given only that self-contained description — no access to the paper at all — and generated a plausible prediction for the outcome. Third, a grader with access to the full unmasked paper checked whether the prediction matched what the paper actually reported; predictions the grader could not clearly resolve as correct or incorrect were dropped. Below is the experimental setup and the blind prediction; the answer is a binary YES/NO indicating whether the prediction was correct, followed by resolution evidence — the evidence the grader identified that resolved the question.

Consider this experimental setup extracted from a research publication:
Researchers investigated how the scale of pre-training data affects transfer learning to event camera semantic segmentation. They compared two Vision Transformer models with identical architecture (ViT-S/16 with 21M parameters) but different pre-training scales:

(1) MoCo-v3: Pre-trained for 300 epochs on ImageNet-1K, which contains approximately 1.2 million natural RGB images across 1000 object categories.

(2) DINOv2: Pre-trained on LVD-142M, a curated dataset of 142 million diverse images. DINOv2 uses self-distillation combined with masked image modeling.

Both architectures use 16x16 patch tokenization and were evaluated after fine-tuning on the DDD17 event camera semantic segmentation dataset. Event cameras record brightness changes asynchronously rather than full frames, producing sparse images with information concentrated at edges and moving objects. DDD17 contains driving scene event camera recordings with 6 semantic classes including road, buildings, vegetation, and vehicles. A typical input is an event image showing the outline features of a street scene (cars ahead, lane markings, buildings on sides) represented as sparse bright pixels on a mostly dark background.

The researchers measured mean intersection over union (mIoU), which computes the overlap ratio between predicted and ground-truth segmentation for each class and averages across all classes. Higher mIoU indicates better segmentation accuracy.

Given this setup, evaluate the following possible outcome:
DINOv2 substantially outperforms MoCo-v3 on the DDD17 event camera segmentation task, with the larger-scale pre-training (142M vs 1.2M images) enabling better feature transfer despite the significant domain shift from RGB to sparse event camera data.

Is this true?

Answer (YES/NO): NO